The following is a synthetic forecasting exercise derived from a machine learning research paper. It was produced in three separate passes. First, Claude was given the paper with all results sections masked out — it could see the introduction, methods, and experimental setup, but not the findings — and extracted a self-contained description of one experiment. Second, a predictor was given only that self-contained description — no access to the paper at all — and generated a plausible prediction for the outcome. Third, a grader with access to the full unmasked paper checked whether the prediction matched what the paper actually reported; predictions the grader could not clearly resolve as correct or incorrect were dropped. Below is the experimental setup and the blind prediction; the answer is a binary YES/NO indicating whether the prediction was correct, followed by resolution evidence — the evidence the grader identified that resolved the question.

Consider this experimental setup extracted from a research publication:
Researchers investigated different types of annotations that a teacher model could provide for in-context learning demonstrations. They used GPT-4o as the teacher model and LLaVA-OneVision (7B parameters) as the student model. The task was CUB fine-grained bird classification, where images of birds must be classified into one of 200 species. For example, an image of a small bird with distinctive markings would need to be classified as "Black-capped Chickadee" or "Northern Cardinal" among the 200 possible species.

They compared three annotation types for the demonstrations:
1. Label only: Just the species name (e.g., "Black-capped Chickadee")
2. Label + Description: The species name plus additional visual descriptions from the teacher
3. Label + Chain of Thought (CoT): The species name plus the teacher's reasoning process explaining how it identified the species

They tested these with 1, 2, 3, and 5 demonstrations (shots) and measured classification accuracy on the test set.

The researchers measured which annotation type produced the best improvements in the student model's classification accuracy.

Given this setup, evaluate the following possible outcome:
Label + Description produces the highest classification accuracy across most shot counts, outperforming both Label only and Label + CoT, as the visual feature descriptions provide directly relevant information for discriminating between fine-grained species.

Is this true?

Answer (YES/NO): NO